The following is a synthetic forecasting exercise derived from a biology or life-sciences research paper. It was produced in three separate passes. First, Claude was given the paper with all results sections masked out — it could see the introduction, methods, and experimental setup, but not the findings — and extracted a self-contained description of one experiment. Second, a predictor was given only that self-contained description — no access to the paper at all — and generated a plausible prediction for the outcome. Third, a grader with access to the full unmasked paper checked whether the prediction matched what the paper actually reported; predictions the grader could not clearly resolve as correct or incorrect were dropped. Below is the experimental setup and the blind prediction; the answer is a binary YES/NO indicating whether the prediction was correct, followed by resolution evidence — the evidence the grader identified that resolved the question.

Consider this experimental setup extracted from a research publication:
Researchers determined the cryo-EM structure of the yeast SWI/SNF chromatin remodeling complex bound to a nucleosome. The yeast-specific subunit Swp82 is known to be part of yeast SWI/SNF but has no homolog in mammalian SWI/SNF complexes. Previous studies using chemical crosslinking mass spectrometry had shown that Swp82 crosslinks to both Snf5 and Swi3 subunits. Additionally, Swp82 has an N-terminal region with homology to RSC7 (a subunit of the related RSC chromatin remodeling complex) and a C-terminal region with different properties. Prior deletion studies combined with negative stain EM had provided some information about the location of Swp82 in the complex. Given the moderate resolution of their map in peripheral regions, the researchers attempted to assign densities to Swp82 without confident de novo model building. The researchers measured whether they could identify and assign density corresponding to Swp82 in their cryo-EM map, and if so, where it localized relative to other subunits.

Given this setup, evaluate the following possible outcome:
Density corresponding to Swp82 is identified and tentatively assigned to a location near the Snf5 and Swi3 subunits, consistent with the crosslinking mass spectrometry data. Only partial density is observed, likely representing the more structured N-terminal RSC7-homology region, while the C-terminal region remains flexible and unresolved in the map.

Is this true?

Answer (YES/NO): NO